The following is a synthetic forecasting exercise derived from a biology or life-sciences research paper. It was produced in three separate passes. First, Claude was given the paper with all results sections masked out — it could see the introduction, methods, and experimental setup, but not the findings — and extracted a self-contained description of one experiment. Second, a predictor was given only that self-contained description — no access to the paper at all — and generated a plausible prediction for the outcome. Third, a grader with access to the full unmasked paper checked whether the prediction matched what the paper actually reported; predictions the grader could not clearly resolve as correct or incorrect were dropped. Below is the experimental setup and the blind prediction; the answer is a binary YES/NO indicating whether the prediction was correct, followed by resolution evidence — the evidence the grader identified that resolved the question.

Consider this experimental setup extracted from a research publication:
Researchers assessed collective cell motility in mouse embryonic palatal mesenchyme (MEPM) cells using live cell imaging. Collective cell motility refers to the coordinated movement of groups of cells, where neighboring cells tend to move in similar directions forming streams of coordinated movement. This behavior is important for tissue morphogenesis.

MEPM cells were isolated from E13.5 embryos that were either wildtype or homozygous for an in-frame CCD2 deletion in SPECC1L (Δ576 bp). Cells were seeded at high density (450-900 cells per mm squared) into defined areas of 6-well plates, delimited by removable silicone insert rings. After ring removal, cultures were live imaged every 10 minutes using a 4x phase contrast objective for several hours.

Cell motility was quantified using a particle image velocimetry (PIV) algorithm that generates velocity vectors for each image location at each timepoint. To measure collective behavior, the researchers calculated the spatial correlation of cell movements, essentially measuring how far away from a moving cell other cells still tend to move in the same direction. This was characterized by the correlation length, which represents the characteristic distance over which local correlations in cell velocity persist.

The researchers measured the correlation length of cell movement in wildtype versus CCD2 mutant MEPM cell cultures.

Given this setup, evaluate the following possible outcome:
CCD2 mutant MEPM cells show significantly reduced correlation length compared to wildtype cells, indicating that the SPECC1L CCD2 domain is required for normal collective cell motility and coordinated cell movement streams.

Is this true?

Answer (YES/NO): YES